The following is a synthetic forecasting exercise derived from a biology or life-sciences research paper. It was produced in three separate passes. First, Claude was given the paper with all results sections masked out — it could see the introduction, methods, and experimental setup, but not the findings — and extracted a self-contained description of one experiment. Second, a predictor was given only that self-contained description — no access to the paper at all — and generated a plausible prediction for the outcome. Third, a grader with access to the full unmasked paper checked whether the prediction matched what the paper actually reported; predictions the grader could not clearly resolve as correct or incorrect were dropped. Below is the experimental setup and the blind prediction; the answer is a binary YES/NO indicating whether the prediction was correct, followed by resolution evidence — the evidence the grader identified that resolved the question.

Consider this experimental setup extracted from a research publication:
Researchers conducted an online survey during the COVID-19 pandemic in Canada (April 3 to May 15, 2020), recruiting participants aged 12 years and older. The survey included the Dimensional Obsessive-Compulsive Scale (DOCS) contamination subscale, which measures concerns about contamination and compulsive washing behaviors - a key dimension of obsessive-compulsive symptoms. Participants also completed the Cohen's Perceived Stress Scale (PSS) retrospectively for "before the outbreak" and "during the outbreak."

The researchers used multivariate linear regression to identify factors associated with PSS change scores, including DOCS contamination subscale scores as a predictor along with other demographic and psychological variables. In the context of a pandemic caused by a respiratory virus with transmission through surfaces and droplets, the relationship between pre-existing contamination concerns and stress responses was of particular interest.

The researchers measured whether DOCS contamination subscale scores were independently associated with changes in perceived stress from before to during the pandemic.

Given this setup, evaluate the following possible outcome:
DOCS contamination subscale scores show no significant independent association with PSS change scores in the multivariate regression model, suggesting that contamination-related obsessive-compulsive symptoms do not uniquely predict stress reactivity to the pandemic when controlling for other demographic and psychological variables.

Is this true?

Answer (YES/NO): NO